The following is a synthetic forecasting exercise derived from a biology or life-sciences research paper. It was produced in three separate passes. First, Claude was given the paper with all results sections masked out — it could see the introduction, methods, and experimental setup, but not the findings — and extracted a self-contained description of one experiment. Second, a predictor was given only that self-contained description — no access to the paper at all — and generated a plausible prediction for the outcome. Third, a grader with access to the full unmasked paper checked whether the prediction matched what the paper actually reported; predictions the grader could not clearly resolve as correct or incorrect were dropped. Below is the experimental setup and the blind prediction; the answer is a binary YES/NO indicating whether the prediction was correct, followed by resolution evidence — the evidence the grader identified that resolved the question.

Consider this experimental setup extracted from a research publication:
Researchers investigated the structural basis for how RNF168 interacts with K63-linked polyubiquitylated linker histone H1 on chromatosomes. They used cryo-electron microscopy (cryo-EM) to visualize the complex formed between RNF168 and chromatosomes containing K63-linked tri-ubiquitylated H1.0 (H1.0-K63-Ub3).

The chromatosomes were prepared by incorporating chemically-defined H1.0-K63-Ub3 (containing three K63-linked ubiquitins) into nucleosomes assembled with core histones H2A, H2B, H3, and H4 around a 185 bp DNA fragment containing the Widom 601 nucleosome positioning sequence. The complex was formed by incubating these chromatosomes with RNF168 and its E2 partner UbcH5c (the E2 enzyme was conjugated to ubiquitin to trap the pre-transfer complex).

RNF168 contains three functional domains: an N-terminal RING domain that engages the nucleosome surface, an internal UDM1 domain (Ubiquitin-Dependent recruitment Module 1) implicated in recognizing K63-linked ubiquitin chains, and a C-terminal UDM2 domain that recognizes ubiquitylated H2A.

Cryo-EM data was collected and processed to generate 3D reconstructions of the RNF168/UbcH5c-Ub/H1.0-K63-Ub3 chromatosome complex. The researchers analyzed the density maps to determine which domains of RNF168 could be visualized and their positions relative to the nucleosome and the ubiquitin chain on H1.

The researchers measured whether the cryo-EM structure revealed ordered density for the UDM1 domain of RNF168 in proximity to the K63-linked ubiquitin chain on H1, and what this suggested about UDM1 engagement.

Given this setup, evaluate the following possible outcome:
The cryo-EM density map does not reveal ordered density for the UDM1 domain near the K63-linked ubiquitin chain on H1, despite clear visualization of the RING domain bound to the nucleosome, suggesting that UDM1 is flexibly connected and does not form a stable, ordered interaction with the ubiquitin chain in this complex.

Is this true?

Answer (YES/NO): YES